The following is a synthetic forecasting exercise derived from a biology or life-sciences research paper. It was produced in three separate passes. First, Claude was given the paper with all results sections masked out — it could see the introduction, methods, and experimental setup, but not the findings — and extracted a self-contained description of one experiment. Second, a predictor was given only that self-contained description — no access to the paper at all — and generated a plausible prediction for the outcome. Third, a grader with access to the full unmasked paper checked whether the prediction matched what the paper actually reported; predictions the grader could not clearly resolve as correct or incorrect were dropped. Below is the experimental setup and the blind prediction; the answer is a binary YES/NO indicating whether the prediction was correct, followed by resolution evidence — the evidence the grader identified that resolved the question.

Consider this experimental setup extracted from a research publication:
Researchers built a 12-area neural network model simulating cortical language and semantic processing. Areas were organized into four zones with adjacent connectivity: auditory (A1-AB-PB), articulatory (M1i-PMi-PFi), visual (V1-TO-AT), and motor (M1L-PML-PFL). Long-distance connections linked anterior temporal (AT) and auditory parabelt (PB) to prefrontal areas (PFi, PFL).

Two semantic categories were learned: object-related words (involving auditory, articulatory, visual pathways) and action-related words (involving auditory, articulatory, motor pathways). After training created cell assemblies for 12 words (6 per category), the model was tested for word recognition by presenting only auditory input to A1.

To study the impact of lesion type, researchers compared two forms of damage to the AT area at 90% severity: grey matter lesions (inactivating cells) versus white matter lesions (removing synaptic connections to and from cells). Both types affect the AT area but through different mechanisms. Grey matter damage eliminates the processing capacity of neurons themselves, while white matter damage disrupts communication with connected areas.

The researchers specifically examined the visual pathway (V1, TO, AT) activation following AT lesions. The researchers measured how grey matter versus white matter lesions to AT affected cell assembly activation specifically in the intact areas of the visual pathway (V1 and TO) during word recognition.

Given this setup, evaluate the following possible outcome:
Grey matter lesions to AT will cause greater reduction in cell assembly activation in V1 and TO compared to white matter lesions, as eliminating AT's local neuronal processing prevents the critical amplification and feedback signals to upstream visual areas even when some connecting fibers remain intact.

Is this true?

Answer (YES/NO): NO